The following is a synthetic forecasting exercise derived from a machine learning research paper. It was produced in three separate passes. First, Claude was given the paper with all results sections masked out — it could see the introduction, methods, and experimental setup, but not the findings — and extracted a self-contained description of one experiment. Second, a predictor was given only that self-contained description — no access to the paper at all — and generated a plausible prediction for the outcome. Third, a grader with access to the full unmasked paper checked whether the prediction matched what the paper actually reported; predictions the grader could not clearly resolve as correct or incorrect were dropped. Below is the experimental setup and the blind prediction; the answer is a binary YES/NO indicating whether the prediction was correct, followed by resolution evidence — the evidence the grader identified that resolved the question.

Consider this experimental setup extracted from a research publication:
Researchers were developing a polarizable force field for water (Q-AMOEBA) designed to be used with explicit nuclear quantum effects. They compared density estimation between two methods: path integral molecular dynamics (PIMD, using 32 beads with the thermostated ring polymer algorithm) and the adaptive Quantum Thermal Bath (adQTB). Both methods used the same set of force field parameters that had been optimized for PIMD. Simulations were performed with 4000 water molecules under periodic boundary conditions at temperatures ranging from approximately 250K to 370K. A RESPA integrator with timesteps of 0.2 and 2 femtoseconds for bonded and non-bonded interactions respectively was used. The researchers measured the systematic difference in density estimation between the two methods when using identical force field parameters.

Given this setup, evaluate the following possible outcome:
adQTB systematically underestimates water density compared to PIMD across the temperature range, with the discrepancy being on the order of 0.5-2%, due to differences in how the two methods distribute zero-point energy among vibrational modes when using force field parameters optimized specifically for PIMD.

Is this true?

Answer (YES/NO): NO